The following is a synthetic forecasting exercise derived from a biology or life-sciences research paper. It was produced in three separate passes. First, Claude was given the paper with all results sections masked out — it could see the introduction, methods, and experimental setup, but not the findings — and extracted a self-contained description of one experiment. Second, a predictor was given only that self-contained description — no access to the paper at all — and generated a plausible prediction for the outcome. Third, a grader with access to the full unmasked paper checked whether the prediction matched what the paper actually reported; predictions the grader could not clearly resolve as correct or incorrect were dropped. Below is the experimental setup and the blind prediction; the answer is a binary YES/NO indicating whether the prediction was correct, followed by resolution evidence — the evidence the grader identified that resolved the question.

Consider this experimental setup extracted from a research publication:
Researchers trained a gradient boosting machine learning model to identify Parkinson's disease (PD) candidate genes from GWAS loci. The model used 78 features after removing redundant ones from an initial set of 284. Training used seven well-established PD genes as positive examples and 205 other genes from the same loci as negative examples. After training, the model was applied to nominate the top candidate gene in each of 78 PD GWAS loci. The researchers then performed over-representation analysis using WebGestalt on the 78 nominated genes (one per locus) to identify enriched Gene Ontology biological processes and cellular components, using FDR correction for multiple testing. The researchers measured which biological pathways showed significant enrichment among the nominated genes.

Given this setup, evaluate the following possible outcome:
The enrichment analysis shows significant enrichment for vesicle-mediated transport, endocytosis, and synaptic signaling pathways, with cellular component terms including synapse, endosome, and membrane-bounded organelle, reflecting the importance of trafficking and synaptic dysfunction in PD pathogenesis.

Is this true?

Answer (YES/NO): NO